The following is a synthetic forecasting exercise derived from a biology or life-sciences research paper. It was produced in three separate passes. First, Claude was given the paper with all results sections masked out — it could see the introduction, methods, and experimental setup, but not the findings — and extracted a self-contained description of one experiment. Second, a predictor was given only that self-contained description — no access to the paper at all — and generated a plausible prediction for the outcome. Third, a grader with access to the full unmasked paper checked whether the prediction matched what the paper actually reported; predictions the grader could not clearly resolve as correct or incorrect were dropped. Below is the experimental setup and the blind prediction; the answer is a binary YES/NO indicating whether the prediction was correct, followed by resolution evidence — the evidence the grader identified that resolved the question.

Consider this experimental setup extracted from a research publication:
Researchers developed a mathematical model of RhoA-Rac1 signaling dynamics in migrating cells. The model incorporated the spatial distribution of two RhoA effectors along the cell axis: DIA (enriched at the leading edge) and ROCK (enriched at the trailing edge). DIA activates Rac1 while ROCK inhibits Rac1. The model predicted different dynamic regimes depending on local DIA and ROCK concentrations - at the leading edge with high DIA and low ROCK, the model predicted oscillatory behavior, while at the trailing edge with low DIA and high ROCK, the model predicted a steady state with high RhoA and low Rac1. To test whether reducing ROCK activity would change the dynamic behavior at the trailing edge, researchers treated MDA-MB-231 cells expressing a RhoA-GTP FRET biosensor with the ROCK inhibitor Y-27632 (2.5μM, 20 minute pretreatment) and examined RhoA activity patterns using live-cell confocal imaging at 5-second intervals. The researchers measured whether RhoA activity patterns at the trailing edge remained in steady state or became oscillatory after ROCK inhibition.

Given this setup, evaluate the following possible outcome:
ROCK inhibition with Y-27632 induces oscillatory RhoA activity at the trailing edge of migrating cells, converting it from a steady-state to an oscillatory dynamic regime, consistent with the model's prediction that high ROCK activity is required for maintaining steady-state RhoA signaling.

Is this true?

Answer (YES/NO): YES